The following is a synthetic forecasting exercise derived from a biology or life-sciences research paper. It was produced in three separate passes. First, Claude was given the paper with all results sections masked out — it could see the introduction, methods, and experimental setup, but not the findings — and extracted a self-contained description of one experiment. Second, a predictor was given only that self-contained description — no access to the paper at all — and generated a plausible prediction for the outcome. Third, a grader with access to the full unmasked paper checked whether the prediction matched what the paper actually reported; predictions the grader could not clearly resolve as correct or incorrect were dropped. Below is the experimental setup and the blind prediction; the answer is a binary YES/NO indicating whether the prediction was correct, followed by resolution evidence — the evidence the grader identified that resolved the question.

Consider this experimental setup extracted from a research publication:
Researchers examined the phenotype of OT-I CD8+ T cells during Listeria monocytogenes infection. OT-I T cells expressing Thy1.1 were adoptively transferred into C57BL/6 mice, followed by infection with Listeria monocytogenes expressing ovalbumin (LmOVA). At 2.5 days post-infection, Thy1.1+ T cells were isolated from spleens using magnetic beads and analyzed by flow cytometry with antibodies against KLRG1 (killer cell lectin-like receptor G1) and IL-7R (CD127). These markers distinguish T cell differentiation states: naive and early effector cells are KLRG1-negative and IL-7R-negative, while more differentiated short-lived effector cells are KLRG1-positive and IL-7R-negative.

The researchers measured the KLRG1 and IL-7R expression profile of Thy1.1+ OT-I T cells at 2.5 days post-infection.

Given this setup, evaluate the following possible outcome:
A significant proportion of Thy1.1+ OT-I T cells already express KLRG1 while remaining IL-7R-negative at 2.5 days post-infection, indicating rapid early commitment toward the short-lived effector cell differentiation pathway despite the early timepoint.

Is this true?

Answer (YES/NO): NO